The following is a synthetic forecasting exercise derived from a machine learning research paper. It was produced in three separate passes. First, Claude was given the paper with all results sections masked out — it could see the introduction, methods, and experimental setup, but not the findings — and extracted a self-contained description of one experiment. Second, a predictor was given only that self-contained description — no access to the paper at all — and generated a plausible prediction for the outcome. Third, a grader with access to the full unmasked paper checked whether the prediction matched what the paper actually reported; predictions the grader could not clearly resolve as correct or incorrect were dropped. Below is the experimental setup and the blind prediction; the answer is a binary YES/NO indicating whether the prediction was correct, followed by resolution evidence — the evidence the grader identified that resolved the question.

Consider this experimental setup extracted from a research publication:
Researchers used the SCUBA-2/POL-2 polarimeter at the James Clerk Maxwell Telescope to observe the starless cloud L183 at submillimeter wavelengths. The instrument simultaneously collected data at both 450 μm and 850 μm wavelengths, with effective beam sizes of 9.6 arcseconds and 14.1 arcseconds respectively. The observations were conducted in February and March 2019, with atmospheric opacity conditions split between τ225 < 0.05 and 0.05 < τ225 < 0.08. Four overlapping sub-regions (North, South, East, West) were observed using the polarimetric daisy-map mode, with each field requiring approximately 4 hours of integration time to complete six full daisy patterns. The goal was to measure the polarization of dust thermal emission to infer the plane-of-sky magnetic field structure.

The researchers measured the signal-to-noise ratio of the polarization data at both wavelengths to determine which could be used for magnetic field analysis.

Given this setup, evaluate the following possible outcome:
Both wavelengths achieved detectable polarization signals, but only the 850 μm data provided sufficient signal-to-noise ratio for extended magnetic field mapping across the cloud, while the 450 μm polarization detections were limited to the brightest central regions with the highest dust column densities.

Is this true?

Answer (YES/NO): NO